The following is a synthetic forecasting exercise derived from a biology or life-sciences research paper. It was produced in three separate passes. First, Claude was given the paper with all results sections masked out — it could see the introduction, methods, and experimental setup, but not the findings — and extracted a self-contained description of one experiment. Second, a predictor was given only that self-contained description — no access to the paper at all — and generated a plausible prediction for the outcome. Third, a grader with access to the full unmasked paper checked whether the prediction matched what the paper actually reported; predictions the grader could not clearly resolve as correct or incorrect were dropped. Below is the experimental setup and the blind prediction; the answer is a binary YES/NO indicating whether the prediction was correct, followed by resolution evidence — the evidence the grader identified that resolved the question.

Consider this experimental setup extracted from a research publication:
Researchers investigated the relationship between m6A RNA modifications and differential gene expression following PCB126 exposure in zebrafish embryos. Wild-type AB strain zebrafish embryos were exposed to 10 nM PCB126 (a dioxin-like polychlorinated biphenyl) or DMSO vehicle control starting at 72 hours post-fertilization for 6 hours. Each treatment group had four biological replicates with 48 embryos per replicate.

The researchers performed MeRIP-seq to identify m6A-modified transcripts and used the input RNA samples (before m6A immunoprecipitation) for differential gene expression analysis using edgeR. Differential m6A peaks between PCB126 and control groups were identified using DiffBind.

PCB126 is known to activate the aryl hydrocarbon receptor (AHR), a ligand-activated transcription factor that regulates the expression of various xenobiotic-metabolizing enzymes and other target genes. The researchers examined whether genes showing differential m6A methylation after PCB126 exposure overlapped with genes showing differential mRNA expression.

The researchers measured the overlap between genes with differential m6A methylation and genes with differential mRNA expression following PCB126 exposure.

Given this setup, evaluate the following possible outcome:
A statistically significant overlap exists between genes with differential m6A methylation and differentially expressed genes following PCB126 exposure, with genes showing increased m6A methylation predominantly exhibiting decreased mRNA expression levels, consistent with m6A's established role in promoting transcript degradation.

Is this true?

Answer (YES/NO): NO